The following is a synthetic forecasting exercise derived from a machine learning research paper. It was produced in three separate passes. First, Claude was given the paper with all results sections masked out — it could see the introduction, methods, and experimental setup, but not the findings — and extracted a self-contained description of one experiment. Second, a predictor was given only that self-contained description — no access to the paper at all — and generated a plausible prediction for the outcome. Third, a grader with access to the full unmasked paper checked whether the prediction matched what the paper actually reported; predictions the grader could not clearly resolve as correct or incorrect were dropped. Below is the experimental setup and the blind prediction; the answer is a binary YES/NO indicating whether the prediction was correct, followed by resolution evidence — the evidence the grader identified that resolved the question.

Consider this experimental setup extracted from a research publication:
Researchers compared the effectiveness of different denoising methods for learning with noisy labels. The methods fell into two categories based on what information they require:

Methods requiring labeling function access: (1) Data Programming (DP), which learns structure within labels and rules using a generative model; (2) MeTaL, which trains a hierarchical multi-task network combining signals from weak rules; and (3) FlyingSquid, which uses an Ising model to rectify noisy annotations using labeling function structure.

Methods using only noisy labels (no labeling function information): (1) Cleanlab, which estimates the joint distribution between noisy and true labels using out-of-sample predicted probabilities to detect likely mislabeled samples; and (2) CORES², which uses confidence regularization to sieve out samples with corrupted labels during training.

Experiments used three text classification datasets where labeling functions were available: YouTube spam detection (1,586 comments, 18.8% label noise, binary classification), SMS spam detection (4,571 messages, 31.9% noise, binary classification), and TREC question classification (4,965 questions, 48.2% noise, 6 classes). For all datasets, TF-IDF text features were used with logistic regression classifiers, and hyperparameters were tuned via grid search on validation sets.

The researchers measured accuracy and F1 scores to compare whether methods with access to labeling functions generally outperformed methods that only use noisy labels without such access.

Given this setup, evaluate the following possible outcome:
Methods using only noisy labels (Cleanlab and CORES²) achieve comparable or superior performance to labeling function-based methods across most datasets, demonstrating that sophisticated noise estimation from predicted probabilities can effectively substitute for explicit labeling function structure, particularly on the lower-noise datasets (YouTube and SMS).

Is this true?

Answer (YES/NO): NO